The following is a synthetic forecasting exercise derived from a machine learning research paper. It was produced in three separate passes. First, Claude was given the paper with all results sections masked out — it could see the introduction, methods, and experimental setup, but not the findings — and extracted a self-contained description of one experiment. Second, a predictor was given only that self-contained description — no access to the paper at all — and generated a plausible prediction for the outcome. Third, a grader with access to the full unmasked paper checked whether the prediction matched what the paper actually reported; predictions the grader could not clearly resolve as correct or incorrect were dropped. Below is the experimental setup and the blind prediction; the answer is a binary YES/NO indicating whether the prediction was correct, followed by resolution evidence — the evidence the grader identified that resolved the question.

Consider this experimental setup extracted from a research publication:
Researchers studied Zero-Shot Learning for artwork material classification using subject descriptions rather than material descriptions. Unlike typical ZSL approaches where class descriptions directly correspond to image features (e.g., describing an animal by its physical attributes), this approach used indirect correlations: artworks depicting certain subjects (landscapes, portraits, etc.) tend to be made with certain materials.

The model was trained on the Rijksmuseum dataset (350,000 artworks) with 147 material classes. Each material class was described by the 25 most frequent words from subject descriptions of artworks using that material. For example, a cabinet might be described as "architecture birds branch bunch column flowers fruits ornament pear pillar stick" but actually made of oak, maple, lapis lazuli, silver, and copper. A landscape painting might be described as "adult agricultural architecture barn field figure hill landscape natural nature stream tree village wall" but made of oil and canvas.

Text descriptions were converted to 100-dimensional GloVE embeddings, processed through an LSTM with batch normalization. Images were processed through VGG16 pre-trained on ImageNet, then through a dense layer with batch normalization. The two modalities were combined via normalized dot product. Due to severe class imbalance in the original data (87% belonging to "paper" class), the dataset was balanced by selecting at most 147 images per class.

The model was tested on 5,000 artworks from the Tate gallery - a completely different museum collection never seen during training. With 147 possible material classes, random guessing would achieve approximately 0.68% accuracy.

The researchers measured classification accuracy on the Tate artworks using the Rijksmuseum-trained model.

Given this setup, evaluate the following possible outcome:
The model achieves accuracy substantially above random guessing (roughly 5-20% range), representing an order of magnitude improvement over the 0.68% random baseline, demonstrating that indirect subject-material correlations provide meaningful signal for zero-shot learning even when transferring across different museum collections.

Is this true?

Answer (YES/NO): NO